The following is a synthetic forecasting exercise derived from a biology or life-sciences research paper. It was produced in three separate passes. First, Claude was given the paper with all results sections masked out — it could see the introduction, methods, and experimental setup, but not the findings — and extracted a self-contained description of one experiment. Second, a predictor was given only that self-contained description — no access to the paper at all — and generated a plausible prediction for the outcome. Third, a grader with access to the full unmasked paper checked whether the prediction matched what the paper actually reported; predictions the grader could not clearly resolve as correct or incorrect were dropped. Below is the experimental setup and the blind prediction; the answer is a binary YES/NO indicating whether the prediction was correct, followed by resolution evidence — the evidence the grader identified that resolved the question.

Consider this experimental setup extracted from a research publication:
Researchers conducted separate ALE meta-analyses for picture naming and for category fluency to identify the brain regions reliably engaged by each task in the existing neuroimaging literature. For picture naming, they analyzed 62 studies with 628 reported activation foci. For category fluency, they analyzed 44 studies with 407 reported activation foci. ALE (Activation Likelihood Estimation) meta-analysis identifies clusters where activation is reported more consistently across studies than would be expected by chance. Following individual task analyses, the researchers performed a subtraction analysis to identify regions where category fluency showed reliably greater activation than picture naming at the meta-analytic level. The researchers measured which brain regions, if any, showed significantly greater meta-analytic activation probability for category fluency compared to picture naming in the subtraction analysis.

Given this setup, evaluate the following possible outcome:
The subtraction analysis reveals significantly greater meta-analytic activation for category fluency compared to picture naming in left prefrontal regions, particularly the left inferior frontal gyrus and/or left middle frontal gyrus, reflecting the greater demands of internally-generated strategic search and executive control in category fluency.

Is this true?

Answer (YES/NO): NO